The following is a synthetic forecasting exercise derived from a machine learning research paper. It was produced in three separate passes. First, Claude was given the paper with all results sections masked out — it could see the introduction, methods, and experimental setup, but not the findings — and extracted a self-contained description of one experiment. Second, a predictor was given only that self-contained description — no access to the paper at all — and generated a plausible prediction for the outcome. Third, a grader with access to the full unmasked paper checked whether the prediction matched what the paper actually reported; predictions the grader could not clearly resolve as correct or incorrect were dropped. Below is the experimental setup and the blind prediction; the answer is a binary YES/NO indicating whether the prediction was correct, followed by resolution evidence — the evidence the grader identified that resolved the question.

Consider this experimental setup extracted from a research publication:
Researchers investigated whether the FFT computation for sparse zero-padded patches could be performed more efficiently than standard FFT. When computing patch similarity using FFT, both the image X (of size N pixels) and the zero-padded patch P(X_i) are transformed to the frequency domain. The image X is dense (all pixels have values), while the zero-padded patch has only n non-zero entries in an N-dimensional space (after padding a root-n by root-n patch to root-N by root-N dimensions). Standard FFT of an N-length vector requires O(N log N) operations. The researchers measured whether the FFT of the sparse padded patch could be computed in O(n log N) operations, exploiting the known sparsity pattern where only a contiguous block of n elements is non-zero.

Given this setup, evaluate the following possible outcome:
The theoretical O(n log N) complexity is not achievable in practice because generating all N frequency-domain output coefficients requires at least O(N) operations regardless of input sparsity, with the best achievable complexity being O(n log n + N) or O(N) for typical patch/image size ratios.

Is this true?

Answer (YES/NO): NO